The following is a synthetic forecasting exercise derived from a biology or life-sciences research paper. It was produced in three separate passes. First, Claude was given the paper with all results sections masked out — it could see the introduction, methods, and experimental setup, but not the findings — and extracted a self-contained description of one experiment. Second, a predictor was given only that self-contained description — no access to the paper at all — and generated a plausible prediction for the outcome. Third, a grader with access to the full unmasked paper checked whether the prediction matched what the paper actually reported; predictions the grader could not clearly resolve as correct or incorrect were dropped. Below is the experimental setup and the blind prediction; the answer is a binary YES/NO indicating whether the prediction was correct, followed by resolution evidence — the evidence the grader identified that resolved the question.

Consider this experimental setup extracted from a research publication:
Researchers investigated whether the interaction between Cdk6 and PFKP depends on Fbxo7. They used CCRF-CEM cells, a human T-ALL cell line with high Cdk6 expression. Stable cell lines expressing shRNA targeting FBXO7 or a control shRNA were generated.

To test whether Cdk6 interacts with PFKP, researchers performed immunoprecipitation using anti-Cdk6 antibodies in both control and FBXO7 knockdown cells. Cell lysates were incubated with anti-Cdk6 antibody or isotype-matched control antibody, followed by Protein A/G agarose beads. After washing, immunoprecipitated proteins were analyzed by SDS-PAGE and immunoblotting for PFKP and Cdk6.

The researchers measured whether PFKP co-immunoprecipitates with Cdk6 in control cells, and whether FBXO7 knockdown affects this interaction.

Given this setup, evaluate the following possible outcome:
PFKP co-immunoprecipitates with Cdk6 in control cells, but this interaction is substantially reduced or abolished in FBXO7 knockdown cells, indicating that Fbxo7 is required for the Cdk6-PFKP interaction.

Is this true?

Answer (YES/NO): YES